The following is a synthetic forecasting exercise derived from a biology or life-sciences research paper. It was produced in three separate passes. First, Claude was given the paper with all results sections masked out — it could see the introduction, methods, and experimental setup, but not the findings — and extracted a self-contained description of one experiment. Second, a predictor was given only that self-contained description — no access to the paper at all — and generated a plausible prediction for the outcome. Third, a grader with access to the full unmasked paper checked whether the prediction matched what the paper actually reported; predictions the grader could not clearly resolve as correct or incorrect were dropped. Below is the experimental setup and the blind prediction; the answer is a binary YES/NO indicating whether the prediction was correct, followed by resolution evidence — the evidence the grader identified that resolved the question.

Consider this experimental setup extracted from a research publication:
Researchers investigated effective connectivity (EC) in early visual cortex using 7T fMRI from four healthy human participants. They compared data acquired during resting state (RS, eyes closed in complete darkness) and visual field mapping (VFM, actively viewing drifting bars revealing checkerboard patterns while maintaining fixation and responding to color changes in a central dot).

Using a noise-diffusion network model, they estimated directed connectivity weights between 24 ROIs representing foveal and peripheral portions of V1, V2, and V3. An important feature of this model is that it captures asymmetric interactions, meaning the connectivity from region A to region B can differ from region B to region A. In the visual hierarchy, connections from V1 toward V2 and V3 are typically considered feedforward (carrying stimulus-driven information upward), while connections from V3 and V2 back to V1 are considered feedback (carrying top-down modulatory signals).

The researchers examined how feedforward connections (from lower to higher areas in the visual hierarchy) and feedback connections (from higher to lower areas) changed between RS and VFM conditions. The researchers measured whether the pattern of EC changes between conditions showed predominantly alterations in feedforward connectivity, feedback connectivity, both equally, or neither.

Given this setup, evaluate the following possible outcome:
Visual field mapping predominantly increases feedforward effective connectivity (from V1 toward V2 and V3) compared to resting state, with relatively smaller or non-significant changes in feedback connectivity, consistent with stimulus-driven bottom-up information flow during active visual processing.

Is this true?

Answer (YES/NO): NO